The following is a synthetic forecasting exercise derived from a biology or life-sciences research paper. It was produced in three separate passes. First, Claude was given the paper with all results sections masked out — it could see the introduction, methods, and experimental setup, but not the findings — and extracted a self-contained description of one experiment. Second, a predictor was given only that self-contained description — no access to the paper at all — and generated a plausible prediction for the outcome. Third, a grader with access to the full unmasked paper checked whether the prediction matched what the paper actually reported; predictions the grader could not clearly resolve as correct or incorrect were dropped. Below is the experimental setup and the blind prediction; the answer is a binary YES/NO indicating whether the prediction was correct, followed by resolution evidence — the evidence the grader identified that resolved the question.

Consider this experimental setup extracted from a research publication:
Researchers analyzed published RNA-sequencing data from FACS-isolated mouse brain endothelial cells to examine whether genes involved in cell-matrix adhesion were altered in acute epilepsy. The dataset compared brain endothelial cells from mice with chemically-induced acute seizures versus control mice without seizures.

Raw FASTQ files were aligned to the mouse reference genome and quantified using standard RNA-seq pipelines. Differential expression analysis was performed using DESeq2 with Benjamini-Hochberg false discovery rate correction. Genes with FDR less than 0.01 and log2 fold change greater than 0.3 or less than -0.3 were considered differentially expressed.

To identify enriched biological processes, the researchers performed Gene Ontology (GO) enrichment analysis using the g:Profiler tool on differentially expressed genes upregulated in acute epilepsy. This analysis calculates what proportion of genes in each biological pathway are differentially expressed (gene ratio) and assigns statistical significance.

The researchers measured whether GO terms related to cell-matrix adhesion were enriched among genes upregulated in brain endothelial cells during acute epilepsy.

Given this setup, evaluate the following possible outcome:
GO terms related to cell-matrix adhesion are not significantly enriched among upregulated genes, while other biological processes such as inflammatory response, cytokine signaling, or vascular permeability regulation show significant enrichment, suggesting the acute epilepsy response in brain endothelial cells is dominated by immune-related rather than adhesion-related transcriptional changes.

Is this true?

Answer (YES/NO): NO